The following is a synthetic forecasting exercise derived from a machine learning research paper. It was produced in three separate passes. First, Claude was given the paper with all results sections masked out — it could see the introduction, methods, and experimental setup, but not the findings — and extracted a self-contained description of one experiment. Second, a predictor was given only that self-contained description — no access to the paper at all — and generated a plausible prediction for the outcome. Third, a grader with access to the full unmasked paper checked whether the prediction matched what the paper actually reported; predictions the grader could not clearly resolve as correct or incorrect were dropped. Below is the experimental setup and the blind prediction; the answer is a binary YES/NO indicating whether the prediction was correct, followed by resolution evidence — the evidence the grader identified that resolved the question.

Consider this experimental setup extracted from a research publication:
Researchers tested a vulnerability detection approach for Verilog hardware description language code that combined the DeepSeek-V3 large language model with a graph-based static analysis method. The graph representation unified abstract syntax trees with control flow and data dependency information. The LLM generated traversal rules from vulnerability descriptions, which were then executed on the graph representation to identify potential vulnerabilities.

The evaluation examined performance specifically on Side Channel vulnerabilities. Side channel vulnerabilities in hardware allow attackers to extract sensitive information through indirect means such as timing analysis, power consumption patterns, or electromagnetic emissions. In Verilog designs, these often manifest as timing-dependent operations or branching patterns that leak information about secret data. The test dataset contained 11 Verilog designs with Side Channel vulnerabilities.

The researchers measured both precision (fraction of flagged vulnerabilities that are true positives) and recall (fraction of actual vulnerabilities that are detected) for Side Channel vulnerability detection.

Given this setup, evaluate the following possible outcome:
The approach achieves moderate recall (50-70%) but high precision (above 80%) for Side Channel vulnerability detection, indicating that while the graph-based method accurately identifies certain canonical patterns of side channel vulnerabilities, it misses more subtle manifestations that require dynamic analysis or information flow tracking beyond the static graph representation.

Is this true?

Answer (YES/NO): NO